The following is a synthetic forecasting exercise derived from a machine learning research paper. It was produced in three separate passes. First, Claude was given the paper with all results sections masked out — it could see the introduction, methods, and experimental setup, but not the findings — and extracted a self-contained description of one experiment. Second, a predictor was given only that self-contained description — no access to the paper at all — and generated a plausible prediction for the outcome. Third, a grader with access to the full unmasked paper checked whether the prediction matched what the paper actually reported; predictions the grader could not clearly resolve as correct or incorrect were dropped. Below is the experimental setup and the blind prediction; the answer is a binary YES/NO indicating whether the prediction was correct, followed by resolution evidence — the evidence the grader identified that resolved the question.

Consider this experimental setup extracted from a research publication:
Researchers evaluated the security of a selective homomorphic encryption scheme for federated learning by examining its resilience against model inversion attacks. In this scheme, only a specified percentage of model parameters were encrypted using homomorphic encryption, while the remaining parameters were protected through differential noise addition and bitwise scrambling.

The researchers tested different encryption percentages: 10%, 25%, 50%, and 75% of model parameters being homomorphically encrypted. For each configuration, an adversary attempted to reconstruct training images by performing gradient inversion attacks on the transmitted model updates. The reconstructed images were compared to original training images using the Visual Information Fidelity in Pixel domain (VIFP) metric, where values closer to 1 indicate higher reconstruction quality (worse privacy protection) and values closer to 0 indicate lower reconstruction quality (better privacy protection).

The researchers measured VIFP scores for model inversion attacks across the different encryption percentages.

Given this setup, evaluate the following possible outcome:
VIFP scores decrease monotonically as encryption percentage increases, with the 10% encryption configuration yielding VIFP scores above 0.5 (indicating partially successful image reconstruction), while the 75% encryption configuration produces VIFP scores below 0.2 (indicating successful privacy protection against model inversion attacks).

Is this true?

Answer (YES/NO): NO